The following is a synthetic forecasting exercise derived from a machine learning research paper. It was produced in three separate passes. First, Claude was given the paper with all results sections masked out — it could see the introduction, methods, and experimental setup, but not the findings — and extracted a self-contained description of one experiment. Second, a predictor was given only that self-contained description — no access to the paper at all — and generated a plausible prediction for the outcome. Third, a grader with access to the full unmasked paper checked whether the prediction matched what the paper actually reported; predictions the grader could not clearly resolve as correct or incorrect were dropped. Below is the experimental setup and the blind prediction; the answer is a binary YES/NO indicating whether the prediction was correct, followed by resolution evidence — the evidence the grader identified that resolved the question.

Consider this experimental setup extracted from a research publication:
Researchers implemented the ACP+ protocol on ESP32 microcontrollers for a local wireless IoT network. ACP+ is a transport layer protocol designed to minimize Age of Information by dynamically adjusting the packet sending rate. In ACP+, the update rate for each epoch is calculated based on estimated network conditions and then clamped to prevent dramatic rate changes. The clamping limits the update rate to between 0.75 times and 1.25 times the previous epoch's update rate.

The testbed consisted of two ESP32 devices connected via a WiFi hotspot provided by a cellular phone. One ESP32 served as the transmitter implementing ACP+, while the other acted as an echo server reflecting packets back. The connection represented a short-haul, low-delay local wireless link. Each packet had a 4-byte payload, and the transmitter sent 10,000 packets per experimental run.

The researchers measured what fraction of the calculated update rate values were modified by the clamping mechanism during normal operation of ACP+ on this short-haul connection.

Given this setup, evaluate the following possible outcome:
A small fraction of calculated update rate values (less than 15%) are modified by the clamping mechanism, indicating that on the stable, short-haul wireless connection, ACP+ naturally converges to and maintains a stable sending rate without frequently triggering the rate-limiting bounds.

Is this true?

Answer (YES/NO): NO